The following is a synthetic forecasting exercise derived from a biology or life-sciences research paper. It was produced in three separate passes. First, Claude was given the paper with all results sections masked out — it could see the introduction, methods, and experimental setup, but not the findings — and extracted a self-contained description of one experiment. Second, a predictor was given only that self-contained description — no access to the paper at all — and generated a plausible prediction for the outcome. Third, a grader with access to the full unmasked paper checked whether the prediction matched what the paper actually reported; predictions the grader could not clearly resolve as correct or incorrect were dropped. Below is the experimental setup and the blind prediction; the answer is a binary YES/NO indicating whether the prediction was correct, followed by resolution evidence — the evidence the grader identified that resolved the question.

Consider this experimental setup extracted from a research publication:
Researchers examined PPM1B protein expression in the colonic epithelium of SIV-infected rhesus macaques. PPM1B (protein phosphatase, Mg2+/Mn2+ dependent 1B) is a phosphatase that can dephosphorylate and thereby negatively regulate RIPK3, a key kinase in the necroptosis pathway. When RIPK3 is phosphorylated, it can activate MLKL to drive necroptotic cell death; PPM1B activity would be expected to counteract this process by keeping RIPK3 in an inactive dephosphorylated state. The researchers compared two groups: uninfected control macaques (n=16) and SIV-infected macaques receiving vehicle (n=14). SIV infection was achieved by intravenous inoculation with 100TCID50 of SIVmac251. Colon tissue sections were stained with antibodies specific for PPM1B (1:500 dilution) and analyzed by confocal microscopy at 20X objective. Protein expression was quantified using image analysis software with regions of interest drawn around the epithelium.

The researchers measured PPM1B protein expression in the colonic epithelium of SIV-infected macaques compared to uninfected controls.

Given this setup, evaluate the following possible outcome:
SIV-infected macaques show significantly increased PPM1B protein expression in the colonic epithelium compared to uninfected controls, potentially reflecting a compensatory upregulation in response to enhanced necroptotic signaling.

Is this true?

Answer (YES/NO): YES